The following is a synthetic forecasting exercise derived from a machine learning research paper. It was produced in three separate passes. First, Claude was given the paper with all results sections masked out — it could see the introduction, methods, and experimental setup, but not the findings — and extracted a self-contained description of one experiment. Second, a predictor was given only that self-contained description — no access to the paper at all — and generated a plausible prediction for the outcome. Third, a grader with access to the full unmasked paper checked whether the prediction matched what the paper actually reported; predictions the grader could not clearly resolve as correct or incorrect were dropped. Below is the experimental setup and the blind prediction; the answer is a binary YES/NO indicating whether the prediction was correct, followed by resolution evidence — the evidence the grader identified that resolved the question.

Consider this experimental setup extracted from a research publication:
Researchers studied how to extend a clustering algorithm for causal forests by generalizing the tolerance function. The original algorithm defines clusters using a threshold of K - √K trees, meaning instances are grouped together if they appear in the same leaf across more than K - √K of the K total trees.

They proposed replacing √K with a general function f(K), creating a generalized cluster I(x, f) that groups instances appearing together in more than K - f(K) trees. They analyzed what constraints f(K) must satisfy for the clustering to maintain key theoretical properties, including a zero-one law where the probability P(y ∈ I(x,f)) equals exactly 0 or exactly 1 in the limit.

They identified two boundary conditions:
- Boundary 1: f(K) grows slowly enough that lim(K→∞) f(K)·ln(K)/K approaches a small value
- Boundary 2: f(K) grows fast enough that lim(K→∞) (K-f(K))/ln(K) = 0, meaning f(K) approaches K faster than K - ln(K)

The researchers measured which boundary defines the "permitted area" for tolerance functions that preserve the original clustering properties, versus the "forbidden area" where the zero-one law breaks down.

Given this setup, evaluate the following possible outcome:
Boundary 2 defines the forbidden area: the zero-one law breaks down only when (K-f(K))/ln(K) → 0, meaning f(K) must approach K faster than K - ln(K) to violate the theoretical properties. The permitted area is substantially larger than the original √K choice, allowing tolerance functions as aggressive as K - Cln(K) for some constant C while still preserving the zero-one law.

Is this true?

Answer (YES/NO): NO